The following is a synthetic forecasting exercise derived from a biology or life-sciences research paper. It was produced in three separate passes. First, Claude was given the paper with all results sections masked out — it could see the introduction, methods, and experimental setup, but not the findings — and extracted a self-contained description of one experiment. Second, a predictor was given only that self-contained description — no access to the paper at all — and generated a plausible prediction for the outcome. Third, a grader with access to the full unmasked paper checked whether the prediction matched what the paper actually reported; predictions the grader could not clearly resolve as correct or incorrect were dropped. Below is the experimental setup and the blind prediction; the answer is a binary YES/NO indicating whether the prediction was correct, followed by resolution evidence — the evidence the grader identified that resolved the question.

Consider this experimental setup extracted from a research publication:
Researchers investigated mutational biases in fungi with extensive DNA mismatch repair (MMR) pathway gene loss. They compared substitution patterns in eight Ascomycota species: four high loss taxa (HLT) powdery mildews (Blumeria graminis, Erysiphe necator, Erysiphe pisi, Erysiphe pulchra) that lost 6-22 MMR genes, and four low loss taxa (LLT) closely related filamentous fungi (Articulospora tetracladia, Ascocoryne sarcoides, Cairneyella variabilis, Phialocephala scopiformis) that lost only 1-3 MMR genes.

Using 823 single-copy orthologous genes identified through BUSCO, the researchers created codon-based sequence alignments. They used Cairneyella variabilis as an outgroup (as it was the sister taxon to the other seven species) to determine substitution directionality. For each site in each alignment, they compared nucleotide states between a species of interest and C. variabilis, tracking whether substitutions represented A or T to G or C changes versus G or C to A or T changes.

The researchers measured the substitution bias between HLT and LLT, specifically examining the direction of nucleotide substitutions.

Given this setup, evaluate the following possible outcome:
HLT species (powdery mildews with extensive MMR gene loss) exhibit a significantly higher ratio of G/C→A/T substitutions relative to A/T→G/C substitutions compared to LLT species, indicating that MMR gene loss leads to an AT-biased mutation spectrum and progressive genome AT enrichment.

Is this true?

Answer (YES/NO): YES